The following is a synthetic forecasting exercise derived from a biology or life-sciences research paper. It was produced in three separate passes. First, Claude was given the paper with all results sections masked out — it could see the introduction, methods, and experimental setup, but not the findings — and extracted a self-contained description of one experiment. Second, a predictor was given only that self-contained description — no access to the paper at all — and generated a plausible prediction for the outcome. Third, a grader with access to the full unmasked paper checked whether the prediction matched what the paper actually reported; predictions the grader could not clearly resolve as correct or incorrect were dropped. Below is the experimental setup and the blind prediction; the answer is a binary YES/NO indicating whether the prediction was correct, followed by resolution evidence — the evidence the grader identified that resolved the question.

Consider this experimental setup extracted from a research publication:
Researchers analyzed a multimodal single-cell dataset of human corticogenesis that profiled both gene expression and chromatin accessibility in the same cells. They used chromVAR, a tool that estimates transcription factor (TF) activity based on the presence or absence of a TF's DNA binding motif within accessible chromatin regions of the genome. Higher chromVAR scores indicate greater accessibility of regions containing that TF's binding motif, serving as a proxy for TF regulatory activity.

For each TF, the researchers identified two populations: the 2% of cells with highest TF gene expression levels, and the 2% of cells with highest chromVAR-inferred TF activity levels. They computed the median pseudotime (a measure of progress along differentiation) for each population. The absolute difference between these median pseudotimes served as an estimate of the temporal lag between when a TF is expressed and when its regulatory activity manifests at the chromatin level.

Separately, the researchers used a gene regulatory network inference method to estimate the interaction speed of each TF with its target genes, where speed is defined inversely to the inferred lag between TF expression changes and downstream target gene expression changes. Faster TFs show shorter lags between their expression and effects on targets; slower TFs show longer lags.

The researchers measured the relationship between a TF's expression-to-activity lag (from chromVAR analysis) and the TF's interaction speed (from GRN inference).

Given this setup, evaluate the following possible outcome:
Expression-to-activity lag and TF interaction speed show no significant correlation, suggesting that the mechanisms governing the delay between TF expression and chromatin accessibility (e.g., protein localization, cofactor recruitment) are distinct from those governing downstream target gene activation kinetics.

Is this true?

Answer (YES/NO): NO